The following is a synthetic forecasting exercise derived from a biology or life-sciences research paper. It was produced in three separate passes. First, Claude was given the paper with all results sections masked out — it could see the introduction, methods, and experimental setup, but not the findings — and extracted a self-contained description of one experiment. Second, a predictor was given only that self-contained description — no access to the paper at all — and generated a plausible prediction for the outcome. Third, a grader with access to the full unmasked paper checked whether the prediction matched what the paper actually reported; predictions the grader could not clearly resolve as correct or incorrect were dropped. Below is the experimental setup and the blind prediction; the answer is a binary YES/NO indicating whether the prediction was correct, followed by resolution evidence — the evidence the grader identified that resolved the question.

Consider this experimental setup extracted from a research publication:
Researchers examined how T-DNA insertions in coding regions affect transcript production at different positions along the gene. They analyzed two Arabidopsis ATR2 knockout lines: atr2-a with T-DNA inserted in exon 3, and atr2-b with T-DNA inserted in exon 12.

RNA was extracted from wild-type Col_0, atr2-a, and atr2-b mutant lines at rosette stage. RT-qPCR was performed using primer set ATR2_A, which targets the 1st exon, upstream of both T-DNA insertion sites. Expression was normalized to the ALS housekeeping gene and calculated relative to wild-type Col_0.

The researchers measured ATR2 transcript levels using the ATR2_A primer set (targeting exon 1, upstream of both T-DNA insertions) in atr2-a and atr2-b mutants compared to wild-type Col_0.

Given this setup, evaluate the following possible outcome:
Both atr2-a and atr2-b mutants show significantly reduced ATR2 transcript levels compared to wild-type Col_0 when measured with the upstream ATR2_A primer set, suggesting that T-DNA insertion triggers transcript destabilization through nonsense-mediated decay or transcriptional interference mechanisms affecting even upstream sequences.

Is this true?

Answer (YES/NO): NO